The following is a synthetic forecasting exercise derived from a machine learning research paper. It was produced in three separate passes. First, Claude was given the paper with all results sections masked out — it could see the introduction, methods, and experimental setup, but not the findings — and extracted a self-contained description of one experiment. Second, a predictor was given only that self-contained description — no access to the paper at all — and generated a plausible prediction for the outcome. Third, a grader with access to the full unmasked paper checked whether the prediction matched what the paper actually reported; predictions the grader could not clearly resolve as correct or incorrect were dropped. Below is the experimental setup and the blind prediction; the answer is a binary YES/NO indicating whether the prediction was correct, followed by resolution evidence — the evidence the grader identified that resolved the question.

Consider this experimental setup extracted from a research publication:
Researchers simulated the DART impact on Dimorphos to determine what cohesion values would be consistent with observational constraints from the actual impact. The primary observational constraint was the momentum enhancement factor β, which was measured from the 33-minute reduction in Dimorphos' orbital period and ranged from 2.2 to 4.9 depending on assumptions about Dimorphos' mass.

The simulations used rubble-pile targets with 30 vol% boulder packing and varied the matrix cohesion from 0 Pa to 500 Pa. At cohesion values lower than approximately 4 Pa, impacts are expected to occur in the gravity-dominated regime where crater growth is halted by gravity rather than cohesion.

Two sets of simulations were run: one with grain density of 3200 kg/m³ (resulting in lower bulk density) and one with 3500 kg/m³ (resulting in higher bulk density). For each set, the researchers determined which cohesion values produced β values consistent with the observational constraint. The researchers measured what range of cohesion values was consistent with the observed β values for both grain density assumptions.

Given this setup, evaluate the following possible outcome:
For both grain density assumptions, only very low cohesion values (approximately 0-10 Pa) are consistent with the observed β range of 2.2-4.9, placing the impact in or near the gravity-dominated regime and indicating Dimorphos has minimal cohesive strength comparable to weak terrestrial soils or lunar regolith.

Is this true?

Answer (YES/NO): NO